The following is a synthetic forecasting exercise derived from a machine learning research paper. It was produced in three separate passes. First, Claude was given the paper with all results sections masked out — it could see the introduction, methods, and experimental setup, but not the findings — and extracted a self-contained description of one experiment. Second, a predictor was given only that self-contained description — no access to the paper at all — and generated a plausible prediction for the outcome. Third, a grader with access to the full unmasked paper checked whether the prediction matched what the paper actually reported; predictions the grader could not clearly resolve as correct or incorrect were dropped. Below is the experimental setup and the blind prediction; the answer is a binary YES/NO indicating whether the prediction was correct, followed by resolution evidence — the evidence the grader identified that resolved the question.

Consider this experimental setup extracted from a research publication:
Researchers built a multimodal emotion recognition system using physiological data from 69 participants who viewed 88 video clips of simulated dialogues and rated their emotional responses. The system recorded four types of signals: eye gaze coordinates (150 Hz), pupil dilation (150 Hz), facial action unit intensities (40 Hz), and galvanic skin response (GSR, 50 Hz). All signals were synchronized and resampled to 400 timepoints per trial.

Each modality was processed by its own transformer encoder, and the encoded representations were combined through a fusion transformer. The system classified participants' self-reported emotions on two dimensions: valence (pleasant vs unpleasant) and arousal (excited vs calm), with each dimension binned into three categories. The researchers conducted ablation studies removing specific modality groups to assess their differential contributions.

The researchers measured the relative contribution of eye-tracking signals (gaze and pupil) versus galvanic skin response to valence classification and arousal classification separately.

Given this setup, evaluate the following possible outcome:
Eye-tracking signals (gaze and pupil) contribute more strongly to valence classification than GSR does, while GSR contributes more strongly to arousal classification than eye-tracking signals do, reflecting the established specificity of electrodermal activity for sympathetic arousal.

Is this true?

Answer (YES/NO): YES